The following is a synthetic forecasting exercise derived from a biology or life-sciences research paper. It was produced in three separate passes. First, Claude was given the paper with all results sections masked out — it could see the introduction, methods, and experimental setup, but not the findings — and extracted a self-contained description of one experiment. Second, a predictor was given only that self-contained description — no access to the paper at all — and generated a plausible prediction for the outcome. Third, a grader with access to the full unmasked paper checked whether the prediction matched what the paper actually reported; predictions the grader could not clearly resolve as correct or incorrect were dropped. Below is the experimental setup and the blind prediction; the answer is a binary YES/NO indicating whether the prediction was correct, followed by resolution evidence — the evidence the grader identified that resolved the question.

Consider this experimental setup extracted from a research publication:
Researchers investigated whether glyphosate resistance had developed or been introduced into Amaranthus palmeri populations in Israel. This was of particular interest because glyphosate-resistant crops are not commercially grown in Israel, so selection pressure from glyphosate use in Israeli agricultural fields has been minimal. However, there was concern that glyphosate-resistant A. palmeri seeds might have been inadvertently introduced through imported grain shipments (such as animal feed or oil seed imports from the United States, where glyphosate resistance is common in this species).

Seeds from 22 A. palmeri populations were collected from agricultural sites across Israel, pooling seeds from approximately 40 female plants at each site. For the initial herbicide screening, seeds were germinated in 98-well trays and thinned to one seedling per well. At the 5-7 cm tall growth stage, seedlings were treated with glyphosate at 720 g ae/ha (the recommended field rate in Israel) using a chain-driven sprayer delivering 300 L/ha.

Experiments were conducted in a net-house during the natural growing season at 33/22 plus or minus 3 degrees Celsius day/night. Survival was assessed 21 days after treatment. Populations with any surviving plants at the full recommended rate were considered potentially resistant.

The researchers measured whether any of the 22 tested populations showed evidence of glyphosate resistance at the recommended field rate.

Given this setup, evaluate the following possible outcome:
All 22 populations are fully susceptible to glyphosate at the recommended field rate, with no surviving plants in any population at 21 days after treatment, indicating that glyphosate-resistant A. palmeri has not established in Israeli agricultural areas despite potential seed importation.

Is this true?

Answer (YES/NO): NO